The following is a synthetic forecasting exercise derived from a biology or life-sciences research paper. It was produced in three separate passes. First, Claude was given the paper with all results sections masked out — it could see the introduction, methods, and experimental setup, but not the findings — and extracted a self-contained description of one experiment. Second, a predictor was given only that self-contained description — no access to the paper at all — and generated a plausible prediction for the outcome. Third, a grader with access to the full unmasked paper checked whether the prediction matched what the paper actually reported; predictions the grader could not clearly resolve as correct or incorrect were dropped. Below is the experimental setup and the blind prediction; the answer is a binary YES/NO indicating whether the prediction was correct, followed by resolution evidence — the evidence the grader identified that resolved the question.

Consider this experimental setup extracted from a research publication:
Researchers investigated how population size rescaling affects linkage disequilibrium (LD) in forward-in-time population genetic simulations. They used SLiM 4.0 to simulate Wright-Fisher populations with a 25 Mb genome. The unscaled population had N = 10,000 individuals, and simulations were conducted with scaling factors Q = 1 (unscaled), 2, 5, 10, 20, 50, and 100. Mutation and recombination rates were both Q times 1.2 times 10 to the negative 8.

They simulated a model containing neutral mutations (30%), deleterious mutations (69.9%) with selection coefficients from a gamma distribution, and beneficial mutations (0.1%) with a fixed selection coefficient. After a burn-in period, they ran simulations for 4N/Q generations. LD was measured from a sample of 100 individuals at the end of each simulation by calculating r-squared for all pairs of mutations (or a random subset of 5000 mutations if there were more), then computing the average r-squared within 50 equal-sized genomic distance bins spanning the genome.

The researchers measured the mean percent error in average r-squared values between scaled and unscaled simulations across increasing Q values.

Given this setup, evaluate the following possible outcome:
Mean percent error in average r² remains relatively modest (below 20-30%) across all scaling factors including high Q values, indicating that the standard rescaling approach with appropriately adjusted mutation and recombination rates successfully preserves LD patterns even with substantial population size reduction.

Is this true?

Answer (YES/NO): NO